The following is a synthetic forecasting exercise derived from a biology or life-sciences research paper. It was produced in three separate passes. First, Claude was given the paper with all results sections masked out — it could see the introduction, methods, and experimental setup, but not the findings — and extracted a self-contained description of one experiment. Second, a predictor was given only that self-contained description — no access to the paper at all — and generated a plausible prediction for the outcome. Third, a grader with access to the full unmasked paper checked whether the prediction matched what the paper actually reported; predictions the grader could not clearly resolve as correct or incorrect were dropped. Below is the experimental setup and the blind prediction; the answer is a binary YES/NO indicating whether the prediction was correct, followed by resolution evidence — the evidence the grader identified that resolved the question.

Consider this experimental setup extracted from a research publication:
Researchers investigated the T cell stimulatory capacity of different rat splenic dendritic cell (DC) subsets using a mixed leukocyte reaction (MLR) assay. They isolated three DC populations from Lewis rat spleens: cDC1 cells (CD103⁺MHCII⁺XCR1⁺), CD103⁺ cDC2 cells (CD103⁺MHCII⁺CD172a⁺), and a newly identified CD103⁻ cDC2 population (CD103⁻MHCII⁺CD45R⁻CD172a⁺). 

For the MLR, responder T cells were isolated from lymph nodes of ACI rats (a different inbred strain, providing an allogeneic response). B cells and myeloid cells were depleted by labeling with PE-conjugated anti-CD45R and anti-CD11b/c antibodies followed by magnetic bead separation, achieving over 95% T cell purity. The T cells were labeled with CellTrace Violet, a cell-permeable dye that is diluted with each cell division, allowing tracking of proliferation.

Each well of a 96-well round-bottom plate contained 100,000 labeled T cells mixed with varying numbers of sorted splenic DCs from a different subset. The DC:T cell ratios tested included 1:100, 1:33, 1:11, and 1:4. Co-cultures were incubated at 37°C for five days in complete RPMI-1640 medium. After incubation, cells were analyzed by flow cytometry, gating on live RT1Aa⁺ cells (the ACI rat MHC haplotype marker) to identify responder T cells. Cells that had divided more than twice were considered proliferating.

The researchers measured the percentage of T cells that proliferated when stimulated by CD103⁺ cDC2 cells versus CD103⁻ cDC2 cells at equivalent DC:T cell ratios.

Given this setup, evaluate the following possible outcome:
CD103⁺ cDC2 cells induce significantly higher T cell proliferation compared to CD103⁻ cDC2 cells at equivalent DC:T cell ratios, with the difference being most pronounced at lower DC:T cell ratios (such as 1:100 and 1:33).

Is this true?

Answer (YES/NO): NO